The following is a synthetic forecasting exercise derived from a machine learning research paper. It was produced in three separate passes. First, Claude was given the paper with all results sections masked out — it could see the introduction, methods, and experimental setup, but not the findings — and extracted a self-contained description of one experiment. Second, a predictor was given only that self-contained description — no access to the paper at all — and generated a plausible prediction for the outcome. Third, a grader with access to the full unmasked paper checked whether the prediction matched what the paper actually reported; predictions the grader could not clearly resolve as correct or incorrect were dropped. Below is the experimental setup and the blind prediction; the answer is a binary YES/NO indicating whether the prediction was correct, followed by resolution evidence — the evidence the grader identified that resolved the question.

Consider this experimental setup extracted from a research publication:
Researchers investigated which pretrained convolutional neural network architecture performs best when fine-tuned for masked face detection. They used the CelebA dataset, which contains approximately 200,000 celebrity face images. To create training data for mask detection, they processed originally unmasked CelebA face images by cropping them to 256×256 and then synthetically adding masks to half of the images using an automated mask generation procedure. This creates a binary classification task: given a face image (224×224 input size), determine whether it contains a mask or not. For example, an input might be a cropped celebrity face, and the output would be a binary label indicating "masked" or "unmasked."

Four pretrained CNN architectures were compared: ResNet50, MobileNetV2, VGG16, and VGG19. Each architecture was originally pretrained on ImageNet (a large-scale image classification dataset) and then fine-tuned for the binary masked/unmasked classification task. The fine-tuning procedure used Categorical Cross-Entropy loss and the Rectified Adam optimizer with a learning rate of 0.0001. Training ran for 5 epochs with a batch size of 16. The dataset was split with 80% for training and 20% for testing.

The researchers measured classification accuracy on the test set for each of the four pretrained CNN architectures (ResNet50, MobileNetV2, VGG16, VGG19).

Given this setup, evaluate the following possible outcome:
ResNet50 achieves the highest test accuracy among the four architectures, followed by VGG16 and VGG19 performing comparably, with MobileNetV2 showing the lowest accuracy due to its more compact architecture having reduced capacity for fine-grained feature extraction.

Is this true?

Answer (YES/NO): NO